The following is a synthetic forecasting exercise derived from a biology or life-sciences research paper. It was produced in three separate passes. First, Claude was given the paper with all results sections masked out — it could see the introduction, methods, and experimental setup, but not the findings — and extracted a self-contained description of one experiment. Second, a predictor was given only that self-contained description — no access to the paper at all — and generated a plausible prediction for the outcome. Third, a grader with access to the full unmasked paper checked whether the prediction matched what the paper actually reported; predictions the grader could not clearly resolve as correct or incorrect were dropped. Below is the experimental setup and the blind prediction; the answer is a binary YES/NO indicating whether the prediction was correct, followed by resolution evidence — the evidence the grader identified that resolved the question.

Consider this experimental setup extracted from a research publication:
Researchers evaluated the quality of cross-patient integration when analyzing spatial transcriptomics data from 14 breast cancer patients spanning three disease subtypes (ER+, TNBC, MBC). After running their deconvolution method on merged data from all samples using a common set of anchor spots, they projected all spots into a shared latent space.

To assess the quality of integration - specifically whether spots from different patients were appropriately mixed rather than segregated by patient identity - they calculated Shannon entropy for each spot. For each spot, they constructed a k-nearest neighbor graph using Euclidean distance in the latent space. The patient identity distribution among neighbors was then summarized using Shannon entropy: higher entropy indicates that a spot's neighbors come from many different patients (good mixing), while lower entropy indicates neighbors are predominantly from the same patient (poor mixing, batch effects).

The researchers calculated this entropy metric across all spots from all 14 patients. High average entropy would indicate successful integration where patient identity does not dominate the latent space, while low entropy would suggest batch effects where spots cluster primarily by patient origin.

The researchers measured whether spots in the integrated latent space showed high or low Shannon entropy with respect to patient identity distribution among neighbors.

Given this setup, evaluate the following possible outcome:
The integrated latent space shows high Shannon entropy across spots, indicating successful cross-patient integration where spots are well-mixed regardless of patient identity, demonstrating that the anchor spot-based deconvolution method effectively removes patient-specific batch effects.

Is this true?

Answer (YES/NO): NO